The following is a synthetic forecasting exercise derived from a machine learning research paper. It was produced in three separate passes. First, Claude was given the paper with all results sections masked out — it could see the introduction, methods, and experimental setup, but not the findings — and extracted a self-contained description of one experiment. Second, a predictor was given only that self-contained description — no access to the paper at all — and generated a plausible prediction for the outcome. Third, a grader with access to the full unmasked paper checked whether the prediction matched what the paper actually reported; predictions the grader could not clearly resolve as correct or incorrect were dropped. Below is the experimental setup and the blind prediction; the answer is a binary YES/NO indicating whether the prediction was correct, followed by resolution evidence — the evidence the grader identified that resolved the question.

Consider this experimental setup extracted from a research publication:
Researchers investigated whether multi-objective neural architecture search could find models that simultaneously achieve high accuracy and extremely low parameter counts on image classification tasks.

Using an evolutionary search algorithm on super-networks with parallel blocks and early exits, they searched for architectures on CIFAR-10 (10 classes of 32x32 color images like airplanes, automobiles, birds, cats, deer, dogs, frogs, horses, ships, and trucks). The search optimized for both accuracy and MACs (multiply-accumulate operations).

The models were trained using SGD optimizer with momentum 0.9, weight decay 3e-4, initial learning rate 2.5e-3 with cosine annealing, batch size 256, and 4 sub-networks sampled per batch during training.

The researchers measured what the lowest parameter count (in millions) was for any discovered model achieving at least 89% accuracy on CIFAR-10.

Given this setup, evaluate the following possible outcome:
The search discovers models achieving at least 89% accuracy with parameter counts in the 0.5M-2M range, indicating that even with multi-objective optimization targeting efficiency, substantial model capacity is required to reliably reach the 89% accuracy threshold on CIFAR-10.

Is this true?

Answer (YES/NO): NO